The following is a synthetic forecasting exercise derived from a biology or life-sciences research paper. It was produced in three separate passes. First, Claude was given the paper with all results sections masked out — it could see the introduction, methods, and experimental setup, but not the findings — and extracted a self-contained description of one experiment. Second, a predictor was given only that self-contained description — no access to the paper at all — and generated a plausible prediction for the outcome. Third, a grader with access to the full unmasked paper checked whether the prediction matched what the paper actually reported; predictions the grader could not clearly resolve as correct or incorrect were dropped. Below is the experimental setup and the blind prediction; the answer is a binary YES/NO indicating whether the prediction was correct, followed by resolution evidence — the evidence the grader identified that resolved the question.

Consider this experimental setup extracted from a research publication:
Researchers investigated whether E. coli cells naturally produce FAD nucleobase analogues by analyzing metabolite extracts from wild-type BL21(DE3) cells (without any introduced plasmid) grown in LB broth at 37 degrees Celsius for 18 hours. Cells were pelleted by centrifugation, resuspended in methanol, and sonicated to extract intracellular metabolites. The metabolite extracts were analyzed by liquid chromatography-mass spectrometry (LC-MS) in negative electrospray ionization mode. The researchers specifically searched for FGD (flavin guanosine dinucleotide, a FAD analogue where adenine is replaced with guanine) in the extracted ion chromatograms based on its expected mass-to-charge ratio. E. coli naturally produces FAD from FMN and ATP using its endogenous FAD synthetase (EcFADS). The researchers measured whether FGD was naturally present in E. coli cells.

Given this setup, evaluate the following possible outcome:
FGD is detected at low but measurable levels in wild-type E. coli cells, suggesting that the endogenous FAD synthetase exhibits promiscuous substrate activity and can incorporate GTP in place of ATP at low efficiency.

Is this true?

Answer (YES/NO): NO